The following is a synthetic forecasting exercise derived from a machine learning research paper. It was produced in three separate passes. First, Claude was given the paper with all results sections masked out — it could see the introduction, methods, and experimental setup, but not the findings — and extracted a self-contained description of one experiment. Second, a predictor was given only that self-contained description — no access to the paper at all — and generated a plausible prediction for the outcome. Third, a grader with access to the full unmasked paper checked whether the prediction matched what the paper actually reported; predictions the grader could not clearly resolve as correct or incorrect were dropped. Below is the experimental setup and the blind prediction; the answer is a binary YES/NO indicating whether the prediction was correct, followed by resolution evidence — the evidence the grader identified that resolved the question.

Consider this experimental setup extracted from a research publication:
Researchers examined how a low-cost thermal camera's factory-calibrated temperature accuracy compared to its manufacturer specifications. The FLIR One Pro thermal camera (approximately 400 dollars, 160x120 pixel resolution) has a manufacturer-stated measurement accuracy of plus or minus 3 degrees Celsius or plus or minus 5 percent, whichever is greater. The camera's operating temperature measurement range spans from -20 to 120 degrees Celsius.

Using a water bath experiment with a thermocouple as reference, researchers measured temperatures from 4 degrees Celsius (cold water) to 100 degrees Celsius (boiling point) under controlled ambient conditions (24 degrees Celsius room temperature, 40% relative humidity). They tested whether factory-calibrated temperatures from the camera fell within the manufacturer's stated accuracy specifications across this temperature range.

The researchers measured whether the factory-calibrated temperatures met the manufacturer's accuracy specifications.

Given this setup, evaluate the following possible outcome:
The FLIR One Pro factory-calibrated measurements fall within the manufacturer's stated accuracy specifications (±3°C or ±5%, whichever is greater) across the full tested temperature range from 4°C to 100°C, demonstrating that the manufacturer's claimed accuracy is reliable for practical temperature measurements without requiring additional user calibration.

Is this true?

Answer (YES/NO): NO